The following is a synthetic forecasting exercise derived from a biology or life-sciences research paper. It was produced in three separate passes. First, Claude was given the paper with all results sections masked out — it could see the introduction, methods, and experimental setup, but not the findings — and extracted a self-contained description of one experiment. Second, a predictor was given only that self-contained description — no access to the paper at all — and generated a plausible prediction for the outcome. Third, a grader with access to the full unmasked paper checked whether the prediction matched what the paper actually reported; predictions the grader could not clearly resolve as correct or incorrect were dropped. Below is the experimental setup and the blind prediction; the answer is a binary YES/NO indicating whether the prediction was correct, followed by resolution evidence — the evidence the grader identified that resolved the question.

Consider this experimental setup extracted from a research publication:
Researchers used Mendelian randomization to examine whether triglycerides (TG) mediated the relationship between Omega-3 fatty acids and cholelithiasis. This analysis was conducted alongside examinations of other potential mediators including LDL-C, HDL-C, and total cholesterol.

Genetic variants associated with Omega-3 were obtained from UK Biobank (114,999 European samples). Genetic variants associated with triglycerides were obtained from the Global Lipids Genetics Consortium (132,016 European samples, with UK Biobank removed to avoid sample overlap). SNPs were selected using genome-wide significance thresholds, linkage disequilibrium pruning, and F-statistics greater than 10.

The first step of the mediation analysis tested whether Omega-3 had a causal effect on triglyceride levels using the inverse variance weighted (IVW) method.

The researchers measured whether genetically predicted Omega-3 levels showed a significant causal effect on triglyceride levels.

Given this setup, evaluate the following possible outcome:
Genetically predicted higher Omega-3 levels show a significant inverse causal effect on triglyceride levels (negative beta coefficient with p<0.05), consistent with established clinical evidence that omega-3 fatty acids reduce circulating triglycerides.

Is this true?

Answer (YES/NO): NO